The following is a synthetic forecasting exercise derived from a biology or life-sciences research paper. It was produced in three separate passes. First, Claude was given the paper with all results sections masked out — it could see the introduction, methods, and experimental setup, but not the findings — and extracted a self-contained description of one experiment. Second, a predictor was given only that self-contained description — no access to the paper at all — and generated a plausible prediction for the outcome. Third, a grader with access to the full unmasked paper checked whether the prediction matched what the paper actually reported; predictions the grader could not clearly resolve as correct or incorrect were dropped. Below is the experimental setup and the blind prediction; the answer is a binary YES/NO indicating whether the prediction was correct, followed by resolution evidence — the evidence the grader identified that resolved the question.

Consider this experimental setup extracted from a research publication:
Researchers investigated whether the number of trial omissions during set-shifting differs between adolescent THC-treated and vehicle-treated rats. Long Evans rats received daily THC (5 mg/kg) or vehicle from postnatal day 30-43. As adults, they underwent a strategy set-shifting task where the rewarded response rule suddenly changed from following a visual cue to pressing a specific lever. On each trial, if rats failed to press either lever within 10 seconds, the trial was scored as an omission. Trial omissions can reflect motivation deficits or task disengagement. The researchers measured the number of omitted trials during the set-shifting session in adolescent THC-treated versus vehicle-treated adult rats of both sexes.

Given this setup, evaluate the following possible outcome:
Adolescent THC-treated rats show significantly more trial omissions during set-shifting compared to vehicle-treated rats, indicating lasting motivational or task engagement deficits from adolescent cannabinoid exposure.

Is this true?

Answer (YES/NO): NO